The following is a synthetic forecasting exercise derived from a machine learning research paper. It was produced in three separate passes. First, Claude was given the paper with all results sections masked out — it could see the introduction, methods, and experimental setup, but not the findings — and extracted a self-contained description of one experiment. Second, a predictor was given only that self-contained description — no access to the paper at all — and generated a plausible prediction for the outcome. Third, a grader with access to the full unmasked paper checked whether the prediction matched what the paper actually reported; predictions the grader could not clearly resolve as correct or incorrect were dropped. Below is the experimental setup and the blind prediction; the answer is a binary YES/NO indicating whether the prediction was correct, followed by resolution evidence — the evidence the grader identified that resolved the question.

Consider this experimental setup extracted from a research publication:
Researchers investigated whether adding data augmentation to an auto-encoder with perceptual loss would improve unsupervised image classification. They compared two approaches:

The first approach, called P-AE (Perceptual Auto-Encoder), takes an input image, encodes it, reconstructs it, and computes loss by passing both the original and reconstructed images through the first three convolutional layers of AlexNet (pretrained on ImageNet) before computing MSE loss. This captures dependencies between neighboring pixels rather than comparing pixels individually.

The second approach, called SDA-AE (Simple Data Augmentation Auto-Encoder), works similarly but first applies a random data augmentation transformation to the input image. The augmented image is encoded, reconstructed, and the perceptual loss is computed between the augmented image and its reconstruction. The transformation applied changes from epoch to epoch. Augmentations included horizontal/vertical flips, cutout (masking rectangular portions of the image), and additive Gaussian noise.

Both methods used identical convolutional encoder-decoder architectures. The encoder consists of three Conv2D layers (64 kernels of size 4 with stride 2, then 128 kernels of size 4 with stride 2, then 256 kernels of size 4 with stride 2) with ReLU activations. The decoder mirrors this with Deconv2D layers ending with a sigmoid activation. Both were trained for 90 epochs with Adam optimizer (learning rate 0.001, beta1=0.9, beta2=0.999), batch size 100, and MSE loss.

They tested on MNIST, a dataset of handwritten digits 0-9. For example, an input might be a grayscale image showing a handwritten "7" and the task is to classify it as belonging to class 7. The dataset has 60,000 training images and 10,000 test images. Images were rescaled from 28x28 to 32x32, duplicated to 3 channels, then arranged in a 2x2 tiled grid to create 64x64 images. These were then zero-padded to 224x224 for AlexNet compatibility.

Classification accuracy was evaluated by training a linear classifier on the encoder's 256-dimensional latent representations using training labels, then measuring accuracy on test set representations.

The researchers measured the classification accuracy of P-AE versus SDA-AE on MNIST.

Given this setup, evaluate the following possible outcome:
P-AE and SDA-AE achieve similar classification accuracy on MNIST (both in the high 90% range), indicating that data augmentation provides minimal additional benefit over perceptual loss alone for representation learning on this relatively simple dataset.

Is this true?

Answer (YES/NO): YES